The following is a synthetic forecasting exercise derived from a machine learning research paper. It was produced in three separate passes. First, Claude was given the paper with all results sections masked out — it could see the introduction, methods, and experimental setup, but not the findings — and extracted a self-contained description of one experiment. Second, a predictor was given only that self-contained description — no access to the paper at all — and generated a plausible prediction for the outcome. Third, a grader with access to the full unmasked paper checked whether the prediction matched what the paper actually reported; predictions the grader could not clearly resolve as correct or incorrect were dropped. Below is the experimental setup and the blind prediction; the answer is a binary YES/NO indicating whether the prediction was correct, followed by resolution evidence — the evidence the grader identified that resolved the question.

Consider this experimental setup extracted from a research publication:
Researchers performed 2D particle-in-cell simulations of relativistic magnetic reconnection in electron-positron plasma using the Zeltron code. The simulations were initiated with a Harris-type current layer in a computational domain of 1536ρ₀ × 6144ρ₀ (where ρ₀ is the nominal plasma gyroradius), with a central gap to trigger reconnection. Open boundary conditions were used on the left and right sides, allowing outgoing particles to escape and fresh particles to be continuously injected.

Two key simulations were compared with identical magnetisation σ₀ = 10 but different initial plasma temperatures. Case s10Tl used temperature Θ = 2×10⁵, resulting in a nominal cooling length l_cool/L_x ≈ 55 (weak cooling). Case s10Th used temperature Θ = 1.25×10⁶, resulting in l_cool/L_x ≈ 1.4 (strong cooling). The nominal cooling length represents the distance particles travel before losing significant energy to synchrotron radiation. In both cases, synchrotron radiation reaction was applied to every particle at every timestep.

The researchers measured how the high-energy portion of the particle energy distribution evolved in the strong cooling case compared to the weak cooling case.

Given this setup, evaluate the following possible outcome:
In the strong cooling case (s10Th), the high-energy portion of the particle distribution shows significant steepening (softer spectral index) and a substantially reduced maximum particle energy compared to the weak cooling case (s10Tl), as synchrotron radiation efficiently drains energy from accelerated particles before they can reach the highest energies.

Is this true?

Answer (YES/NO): NO